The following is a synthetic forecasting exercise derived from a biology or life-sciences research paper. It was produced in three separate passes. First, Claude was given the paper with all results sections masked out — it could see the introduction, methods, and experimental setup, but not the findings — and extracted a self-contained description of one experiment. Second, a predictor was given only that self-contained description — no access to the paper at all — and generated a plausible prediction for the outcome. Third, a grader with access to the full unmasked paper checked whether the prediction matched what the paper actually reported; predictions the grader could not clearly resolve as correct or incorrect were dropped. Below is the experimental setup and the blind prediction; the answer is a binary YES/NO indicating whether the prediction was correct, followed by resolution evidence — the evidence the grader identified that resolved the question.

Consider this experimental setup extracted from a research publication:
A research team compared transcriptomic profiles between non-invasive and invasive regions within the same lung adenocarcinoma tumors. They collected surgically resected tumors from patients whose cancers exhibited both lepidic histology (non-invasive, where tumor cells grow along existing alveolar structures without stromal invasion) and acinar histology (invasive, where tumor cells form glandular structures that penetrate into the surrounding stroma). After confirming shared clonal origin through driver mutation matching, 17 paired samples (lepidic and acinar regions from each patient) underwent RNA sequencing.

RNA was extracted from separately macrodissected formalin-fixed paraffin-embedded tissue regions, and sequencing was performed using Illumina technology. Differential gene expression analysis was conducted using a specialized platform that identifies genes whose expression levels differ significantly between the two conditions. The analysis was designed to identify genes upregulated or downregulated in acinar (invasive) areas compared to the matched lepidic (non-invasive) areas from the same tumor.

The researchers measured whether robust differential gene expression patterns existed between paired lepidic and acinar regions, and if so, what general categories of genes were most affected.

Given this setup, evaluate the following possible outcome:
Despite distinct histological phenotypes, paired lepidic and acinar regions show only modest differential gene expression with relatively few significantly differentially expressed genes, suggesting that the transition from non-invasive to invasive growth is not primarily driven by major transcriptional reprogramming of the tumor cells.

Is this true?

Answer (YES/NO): NO